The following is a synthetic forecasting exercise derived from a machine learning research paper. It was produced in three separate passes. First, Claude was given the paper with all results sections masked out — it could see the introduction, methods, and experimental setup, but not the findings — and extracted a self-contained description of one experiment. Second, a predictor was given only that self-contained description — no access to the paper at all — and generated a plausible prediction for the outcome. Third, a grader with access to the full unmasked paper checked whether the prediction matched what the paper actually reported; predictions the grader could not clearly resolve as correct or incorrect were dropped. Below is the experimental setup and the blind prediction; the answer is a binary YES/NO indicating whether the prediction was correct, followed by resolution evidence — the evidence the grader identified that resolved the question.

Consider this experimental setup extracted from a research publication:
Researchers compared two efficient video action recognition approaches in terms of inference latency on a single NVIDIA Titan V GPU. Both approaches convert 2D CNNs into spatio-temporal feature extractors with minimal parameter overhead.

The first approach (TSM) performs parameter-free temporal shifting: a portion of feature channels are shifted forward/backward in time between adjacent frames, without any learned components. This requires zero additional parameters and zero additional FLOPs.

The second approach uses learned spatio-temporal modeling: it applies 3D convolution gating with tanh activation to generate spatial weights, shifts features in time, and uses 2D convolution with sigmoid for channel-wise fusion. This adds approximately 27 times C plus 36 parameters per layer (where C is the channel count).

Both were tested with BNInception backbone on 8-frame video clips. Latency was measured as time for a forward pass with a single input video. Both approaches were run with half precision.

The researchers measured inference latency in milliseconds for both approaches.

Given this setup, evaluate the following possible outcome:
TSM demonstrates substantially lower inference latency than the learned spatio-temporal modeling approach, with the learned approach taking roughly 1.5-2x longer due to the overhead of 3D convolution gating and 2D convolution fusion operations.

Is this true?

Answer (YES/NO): YES